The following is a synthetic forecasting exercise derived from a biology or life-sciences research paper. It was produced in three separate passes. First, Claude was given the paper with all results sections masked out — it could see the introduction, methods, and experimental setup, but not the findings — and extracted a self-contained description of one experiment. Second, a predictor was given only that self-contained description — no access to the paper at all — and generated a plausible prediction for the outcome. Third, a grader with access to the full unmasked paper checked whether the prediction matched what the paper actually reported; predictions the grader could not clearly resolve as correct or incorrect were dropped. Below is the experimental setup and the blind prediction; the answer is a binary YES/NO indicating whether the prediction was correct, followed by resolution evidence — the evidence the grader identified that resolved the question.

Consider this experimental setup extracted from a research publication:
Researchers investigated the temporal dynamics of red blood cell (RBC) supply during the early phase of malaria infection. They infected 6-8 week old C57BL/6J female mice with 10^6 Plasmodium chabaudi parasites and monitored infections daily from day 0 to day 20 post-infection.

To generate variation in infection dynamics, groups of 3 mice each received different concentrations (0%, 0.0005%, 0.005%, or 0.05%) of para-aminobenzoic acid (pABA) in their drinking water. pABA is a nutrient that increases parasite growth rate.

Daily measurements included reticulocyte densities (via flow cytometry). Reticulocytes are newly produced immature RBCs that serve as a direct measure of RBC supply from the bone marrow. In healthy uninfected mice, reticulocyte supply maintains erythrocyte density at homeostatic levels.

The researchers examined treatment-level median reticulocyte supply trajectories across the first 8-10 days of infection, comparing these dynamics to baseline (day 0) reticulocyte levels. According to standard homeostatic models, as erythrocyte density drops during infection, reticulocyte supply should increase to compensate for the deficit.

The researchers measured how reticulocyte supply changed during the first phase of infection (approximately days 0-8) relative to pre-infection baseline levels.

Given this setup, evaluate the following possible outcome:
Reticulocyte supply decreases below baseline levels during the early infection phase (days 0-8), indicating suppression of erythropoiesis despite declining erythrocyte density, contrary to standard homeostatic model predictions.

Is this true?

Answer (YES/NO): YES